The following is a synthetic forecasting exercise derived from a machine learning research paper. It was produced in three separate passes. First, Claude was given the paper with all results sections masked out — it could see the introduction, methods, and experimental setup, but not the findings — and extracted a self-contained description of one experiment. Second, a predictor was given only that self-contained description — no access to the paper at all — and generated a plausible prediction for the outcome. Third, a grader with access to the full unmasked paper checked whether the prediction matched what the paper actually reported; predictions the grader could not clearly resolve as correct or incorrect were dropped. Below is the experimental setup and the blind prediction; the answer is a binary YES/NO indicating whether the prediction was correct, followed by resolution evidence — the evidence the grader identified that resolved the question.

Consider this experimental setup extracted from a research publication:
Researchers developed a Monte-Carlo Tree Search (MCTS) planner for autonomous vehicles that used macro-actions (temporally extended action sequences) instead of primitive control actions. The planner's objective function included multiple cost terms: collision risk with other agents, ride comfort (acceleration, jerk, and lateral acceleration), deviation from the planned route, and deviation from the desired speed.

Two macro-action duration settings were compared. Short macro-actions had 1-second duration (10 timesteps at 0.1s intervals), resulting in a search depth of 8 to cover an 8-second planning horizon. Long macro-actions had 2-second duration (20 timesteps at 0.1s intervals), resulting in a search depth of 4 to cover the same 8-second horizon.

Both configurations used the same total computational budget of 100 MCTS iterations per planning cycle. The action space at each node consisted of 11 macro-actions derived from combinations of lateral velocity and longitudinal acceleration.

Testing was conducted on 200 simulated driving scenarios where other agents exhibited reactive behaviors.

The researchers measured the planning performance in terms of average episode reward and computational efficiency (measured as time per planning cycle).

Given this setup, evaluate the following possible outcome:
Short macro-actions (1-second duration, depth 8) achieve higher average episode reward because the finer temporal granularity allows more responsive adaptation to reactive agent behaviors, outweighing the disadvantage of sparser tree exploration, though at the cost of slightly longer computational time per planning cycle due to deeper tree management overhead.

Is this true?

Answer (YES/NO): NO